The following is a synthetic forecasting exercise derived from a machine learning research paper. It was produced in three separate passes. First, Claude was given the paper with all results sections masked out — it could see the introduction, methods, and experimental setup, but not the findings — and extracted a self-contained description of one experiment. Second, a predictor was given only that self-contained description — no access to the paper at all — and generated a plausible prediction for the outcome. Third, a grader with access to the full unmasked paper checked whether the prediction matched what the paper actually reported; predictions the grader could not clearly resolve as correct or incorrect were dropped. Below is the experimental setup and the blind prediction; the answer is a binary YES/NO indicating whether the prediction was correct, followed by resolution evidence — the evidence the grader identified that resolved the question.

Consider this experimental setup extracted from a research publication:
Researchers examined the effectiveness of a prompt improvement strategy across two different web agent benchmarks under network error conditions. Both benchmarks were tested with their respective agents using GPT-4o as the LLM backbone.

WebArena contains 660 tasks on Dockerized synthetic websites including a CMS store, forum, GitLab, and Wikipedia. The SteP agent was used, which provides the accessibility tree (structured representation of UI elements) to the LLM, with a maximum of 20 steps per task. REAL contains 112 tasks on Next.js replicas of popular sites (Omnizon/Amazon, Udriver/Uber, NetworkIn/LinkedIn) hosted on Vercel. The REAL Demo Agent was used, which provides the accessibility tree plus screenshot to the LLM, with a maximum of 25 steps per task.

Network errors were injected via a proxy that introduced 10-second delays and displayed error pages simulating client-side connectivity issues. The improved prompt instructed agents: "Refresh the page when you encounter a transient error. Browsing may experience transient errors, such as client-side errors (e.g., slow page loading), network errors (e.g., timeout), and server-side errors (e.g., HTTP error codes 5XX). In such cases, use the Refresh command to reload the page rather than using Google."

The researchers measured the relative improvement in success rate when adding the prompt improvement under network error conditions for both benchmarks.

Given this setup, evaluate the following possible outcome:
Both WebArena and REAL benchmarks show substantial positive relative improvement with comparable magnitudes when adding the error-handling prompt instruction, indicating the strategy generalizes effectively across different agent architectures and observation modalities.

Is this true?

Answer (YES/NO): NO